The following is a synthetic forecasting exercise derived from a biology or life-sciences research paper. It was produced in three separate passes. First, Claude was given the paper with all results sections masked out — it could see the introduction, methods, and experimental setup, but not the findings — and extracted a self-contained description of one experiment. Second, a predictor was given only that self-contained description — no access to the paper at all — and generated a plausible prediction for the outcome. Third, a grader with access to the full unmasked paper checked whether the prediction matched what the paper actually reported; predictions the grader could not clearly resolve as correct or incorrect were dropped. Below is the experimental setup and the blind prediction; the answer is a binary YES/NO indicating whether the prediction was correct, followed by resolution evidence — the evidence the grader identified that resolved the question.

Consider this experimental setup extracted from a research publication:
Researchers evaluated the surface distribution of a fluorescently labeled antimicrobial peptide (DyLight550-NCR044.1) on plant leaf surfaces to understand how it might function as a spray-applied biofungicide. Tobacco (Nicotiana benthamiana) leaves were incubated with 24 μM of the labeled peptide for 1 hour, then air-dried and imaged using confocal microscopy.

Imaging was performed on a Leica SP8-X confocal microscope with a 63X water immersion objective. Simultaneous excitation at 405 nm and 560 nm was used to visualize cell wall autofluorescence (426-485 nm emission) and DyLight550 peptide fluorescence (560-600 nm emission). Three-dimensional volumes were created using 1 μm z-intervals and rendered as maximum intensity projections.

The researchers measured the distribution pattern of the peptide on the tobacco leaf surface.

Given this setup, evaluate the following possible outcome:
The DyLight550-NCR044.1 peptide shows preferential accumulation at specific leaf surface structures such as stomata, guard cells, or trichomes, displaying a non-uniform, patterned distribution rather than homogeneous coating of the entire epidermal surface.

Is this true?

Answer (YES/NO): NO